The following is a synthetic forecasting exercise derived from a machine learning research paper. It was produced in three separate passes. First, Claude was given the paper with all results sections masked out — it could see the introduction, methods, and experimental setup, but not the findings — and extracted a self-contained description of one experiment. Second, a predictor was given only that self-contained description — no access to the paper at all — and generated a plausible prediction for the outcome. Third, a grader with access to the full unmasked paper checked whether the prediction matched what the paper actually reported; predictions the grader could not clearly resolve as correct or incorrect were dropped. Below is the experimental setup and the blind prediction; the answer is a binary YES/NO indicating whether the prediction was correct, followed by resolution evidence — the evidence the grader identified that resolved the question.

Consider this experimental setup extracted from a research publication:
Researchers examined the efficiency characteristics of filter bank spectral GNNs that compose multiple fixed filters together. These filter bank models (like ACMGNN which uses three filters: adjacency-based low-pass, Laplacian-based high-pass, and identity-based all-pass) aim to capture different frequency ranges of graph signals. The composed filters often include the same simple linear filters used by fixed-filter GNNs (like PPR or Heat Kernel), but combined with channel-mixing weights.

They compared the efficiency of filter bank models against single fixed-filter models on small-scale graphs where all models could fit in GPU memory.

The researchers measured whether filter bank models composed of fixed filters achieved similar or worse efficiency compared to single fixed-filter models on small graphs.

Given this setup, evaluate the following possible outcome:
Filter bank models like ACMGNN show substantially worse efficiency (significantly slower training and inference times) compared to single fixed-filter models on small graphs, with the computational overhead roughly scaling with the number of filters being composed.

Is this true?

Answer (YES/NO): NO